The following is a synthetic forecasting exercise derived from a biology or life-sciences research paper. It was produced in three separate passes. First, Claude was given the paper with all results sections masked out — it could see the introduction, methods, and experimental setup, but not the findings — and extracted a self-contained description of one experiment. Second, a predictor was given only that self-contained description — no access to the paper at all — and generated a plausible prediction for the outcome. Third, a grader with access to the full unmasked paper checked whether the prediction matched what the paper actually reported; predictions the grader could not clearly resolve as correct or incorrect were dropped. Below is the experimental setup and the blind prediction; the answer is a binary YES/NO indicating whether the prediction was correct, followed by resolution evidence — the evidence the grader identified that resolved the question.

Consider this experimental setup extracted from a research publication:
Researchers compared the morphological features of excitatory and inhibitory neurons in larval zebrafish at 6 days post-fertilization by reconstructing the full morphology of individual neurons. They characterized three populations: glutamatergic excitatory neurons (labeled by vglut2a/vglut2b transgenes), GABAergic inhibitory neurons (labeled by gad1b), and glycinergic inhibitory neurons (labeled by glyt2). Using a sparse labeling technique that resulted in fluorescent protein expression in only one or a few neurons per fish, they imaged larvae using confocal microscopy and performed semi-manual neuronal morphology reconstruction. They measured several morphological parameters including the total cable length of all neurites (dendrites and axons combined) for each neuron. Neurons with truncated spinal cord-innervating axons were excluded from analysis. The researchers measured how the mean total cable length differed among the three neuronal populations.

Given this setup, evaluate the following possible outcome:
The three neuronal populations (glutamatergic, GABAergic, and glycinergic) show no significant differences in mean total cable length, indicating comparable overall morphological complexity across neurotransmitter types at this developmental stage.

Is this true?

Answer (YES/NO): NO